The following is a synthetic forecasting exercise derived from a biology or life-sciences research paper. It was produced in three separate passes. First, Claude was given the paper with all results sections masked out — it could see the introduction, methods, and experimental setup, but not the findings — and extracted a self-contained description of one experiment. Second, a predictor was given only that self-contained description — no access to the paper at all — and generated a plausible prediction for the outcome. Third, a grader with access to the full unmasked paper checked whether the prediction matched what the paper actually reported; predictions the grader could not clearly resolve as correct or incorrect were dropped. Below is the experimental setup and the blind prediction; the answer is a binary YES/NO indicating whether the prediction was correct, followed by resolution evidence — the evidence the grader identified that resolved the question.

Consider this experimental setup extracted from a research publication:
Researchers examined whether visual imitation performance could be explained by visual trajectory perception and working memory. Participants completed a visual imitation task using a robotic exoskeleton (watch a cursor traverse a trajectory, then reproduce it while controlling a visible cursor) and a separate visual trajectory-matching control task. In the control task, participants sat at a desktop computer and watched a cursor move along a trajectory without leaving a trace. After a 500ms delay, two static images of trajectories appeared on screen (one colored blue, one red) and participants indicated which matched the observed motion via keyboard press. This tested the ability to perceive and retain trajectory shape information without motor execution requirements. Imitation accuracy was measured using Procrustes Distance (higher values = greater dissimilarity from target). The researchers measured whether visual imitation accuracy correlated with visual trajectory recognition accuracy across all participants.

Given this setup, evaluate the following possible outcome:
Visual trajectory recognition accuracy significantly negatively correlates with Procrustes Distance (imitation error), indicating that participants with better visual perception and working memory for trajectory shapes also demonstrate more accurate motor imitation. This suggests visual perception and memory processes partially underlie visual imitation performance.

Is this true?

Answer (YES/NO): YES